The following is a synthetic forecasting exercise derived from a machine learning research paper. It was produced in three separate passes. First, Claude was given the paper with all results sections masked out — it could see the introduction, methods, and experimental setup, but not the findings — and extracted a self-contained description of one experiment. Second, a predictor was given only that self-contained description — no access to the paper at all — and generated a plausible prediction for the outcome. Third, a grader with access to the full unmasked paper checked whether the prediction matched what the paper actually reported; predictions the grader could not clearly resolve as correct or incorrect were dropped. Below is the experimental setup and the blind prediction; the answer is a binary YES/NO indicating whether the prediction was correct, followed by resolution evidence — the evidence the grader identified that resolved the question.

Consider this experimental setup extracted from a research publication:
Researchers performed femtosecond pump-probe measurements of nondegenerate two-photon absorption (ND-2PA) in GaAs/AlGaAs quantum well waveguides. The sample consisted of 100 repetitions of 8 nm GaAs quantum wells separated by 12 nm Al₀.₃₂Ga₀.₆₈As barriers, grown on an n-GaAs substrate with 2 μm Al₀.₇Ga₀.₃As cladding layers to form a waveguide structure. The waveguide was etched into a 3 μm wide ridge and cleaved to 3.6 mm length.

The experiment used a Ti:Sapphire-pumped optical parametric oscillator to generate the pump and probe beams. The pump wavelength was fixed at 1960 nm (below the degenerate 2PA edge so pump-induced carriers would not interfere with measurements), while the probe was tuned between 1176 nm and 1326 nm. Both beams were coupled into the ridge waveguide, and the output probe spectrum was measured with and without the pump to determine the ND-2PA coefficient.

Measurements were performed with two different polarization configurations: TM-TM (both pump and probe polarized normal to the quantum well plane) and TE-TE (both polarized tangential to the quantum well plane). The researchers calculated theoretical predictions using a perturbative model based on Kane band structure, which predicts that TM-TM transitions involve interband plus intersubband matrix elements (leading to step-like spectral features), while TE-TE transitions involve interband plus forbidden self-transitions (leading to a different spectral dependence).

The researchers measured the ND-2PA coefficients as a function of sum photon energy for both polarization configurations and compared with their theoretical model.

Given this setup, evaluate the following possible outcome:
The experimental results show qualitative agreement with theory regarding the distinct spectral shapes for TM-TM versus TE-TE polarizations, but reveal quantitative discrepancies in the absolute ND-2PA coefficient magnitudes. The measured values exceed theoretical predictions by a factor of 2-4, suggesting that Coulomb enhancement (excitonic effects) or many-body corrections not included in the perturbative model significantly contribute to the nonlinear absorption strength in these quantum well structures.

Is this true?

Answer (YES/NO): NO